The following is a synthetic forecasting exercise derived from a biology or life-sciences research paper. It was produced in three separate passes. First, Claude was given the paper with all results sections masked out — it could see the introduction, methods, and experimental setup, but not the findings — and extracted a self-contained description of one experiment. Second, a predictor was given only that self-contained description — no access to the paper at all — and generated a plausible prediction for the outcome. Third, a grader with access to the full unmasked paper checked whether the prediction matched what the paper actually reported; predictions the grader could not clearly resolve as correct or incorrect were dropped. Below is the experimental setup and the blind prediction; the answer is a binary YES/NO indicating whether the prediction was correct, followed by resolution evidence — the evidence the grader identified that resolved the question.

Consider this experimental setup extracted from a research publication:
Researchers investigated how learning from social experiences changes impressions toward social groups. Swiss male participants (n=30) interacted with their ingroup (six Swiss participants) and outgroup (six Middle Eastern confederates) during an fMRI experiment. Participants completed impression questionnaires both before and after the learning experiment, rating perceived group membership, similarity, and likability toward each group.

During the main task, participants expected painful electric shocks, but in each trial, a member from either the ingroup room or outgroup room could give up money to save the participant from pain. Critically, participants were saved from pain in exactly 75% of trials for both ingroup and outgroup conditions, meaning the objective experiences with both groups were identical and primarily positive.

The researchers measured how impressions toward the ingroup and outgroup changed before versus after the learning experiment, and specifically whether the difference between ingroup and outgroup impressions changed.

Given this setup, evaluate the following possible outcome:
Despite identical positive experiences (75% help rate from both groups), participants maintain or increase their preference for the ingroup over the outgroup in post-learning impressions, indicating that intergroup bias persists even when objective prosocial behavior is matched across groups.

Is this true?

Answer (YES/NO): NO